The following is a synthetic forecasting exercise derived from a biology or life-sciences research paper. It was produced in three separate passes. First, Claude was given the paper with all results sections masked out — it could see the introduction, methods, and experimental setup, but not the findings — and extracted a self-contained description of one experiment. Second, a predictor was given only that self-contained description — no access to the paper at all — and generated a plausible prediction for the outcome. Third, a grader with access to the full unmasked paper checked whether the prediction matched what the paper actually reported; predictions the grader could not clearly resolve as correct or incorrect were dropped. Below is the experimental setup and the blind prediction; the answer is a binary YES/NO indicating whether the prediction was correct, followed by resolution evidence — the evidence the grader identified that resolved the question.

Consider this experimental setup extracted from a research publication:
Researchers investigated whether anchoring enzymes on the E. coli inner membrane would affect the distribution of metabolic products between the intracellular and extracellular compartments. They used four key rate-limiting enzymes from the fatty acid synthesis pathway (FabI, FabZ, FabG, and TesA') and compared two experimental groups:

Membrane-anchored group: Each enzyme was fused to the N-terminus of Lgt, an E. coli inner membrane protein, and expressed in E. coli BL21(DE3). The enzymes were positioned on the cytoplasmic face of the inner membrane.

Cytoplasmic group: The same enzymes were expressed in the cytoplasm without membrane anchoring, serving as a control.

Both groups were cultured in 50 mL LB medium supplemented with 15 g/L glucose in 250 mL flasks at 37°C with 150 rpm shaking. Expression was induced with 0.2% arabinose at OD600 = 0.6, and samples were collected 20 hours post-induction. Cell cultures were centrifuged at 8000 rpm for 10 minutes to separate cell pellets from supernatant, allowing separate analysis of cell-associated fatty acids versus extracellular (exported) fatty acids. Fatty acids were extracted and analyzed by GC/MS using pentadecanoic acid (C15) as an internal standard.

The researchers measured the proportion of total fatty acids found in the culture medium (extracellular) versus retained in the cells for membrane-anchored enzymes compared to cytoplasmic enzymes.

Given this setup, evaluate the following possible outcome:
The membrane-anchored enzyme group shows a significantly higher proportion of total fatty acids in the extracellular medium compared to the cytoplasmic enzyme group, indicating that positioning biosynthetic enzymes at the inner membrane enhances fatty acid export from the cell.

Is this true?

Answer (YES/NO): YES